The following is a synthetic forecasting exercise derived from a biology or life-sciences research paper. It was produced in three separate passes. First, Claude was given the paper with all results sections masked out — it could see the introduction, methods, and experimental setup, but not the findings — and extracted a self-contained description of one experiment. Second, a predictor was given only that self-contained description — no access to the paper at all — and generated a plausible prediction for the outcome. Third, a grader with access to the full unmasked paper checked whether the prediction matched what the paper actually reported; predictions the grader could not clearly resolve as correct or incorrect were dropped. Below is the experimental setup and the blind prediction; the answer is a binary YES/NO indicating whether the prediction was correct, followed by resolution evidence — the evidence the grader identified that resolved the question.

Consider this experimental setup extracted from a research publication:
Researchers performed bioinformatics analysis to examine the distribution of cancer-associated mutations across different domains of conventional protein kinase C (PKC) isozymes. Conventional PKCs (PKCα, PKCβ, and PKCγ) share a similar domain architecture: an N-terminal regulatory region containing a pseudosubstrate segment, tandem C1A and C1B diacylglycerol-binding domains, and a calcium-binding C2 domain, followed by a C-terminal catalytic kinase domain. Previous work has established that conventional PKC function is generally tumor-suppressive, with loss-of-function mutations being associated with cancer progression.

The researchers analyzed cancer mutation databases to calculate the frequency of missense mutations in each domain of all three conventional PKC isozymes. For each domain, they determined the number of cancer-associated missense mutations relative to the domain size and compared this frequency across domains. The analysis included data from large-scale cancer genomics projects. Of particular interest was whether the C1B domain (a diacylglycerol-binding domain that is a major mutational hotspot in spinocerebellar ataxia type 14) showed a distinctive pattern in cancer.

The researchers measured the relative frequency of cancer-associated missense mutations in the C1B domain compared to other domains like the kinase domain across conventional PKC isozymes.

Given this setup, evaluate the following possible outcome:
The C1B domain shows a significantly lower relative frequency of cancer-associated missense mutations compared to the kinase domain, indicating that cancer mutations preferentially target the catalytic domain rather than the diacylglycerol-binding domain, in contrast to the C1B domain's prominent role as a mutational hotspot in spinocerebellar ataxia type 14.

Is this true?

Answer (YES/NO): YES